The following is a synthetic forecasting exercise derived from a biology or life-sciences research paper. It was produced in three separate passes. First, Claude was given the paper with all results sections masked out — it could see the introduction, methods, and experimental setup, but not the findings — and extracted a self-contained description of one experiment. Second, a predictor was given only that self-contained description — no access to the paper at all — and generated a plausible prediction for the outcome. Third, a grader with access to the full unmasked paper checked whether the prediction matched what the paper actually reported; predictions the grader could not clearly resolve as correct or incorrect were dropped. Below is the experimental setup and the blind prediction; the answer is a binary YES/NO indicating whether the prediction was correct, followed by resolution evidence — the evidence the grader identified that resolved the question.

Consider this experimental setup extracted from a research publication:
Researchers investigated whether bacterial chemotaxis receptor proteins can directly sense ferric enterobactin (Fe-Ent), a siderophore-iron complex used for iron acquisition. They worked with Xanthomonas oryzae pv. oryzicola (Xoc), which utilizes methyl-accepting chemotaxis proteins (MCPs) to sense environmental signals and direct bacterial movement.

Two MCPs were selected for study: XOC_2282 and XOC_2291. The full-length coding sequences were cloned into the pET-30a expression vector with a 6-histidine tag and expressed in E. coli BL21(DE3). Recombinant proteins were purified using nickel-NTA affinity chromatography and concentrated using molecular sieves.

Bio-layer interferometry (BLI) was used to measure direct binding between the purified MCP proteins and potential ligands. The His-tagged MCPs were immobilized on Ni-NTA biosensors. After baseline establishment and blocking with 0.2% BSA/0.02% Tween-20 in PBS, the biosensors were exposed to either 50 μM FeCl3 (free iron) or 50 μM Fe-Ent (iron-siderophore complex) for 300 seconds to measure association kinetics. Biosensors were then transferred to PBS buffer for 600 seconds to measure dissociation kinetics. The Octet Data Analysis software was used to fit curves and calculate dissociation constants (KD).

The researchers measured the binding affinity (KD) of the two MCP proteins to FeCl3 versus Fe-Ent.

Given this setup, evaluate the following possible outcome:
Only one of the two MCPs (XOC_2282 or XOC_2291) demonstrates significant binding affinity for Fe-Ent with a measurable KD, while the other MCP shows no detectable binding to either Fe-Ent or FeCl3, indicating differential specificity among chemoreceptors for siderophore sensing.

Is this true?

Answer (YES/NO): NO